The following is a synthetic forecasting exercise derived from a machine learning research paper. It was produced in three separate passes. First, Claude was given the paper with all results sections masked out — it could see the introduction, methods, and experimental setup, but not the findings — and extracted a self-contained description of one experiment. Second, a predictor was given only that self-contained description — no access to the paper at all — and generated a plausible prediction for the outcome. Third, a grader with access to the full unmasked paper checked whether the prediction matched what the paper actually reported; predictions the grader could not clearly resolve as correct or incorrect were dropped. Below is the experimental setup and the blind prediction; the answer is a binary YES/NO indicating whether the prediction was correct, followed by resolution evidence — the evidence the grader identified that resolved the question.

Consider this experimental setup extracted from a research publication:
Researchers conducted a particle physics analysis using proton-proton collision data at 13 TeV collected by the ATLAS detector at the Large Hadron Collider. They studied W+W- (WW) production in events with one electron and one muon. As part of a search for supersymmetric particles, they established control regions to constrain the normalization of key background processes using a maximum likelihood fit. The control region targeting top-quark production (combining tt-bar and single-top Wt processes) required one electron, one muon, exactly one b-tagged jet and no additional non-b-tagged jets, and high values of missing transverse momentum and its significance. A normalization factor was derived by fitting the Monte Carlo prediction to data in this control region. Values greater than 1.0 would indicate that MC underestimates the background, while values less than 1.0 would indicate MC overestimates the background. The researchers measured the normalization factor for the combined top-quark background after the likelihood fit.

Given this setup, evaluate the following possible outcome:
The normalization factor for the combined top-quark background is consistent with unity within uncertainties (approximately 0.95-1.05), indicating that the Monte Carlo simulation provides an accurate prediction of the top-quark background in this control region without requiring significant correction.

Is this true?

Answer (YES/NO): NO